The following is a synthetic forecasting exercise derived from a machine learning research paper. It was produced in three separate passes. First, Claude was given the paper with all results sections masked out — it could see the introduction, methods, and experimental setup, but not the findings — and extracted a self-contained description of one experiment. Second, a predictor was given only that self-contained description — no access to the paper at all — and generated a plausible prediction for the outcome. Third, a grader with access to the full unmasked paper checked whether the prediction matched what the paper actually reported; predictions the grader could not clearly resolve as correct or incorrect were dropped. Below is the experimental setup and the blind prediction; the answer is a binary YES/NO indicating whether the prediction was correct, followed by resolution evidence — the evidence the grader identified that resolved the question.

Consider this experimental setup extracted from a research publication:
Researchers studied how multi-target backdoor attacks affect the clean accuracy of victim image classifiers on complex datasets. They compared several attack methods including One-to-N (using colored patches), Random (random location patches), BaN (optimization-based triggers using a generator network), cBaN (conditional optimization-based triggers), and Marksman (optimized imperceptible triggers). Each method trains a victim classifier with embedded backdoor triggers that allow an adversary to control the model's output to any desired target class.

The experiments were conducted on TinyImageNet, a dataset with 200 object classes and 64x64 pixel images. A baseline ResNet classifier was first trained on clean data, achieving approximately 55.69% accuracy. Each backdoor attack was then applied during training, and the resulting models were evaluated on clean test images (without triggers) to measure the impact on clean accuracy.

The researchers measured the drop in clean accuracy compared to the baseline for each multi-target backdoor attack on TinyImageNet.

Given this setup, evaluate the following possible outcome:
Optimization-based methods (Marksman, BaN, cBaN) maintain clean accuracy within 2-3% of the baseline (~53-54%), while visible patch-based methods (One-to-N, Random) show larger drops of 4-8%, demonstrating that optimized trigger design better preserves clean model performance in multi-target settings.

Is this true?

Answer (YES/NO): NO